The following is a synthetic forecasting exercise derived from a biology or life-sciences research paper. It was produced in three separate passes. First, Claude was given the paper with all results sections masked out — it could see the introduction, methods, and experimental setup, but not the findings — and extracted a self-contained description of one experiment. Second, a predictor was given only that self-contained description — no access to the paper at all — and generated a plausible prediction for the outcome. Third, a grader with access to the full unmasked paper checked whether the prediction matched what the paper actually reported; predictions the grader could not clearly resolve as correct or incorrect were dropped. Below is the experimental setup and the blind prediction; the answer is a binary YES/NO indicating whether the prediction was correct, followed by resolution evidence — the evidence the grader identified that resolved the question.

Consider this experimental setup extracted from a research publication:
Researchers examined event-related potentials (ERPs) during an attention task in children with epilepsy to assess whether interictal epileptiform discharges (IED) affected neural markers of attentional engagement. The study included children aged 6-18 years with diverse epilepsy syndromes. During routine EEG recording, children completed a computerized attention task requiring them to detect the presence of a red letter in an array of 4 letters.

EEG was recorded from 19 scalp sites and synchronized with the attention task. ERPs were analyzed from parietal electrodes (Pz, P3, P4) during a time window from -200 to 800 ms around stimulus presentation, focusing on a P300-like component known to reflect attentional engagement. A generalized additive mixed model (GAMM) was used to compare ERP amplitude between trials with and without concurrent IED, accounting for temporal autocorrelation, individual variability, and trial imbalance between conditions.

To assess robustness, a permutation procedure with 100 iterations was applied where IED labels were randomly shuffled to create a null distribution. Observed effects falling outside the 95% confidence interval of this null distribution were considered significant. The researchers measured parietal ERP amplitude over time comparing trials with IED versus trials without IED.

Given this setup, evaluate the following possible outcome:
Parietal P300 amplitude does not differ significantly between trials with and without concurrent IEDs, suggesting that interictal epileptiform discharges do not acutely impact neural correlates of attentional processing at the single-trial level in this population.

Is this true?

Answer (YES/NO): NO